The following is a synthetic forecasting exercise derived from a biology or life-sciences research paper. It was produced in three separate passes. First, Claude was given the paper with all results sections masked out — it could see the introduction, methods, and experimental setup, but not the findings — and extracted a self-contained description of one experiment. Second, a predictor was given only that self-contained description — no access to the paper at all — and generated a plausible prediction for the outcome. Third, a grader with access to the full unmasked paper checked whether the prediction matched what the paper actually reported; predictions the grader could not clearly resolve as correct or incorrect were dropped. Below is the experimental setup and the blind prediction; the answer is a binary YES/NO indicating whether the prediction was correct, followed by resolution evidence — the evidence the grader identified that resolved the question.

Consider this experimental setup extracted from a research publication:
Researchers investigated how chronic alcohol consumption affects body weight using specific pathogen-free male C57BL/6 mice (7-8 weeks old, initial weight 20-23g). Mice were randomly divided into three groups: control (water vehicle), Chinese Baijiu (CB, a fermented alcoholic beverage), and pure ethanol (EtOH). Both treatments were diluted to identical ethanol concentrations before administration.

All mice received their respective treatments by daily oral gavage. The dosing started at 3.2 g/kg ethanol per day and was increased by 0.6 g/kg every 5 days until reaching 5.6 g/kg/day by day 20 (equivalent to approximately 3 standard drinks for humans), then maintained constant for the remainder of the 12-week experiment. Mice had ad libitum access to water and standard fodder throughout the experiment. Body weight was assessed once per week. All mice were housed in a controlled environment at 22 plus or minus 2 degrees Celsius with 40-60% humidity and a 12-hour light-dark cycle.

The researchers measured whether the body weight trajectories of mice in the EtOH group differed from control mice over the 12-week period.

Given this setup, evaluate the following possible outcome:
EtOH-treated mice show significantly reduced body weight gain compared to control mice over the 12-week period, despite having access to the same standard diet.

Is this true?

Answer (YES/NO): YES